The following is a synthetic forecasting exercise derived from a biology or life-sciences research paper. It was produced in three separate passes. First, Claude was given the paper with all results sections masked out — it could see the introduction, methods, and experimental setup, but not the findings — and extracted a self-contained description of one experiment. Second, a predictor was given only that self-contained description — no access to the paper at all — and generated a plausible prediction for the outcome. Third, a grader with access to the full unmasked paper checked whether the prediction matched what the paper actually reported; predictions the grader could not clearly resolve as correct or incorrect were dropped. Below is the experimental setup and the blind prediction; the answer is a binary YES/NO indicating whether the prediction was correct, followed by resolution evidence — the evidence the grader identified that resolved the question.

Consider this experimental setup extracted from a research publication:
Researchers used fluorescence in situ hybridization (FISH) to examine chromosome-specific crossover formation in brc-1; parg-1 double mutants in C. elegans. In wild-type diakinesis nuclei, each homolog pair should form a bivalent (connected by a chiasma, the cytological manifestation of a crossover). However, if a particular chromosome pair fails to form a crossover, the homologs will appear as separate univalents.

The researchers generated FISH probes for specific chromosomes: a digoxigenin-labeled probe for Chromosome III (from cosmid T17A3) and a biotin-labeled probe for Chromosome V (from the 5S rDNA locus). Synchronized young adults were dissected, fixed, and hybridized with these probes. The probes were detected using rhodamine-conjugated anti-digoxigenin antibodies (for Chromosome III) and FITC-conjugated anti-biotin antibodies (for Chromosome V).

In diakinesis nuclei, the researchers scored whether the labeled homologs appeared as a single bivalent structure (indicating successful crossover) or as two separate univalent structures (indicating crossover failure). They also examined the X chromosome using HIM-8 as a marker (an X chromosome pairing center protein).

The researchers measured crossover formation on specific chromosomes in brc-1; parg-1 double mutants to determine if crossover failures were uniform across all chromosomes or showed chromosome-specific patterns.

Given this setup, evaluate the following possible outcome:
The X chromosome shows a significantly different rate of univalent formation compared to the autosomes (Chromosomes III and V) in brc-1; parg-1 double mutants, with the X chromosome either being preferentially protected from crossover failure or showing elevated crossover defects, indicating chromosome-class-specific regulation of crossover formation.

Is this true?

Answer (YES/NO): YES